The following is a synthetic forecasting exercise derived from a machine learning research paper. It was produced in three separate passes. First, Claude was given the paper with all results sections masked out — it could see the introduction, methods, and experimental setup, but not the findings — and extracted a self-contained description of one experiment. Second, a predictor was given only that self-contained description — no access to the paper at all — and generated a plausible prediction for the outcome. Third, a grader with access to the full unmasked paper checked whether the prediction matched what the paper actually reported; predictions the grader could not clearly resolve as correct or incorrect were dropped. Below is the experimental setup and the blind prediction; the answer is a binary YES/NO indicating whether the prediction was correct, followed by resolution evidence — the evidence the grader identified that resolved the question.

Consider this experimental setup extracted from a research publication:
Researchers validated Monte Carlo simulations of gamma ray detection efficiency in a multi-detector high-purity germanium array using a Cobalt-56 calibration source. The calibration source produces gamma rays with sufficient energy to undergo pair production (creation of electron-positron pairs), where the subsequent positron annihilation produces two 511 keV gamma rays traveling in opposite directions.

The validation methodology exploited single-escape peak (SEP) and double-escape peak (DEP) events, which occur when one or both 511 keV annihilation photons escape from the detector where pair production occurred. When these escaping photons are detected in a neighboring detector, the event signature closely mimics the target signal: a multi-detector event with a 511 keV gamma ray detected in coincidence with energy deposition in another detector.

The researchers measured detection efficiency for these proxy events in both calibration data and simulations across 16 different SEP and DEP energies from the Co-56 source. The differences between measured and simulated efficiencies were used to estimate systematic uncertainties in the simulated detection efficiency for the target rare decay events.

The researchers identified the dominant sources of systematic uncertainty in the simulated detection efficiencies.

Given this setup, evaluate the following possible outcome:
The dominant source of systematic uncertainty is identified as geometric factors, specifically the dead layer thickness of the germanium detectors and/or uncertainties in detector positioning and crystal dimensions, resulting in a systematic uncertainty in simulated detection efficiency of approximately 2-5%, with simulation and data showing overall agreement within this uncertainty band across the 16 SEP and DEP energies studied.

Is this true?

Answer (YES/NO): NO